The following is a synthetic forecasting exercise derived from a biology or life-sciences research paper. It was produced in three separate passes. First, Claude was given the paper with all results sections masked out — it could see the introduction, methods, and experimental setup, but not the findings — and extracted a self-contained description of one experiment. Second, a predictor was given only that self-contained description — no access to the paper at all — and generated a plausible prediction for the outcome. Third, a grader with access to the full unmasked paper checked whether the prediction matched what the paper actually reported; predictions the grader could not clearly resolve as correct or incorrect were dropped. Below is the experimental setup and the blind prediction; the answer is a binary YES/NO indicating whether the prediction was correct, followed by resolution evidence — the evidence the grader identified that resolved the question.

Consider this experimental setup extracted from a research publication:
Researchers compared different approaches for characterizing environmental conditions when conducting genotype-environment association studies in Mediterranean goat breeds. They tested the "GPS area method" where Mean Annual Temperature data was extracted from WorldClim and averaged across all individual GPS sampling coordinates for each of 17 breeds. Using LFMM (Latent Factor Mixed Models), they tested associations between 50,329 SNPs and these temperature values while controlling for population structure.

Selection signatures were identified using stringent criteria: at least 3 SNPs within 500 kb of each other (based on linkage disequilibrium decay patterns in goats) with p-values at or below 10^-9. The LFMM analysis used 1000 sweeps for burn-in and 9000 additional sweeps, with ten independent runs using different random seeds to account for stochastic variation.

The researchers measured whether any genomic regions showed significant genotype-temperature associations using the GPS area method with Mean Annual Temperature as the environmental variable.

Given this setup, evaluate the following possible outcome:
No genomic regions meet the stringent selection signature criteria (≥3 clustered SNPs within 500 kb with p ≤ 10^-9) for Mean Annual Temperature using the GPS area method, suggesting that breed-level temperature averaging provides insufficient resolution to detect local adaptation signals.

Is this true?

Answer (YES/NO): NO